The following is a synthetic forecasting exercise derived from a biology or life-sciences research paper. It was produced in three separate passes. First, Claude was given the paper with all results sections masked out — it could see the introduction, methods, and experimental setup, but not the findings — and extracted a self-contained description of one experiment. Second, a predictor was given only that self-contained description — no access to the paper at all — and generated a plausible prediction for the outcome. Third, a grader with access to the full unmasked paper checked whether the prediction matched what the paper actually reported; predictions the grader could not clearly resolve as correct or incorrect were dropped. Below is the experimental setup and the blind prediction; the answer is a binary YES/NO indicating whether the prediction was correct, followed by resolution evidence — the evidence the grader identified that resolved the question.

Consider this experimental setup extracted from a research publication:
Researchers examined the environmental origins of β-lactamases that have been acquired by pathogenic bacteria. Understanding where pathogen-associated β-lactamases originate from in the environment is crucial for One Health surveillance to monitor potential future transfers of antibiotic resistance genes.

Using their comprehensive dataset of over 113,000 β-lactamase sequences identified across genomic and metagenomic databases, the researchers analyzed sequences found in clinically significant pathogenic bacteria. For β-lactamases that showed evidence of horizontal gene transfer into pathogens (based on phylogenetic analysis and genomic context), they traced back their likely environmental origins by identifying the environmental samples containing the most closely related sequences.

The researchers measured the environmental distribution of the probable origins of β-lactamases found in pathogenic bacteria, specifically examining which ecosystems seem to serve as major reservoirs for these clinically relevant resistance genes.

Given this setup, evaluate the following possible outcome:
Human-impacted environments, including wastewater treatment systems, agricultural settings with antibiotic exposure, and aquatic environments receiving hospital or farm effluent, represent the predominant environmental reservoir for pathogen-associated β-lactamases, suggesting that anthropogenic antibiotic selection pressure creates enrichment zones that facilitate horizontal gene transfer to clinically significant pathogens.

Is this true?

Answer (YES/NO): NO